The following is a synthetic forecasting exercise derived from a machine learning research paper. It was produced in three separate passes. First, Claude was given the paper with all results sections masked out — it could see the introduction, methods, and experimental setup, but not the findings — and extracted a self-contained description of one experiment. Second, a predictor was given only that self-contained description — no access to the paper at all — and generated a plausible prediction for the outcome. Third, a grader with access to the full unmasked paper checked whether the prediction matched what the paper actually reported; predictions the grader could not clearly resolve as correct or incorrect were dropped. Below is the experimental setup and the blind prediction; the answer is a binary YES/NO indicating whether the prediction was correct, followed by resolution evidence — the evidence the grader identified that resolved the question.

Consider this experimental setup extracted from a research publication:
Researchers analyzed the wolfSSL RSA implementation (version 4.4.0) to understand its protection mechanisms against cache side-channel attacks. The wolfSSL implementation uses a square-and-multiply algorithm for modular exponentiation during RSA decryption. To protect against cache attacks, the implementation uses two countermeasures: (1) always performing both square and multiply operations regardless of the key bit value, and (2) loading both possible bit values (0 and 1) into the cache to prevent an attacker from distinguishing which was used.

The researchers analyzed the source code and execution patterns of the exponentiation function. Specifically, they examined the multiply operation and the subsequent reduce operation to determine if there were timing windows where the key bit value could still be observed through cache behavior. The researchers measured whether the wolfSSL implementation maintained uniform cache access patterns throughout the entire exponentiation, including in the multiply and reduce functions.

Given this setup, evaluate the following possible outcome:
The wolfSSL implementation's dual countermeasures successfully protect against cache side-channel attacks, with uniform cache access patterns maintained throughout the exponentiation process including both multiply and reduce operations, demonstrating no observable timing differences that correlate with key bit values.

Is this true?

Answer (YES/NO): NO